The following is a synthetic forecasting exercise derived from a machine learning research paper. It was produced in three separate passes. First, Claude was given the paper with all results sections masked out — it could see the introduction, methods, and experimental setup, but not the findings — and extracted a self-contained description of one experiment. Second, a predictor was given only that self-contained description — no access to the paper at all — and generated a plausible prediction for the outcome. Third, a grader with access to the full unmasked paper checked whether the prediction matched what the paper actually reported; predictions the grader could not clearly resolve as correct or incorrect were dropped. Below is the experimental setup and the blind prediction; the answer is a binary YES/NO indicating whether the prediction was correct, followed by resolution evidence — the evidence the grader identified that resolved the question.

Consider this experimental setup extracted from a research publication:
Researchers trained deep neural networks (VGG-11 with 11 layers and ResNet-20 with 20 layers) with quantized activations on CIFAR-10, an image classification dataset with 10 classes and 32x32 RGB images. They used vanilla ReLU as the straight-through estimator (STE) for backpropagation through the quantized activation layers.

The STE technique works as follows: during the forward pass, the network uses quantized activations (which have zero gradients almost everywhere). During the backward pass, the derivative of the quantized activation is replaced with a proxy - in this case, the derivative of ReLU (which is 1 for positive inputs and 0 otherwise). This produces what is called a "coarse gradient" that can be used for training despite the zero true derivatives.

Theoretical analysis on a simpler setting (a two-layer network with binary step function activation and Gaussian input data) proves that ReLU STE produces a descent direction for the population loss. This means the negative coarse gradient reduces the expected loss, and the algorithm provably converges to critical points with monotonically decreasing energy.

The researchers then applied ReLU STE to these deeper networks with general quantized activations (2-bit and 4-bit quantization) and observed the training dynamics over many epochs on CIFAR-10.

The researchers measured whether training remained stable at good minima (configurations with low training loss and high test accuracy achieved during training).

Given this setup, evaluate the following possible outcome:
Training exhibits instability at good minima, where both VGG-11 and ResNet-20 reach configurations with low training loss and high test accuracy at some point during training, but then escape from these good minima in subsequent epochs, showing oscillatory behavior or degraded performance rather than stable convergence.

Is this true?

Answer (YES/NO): NO